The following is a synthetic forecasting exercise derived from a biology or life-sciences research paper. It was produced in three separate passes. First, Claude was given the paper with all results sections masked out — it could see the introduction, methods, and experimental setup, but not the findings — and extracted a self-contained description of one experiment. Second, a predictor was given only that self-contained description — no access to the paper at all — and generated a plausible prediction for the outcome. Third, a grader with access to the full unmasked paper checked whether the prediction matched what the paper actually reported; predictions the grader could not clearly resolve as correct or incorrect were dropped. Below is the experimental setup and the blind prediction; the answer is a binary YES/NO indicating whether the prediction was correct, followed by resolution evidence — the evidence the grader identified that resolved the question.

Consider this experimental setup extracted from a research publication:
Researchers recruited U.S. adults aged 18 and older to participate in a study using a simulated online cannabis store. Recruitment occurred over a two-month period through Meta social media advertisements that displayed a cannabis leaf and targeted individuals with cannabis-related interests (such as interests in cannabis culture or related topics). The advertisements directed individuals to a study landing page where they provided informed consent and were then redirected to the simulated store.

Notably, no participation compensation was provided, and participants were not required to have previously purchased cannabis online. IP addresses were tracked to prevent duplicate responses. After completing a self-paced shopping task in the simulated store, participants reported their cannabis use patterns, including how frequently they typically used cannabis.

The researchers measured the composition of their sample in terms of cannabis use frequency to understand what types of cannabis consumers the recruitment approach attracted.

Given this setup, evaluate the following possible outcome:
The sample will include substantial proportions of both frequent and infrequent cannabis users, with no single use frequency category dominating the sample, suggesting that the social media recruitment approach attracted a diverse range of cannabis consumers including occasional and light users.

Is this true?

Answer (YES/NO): NO